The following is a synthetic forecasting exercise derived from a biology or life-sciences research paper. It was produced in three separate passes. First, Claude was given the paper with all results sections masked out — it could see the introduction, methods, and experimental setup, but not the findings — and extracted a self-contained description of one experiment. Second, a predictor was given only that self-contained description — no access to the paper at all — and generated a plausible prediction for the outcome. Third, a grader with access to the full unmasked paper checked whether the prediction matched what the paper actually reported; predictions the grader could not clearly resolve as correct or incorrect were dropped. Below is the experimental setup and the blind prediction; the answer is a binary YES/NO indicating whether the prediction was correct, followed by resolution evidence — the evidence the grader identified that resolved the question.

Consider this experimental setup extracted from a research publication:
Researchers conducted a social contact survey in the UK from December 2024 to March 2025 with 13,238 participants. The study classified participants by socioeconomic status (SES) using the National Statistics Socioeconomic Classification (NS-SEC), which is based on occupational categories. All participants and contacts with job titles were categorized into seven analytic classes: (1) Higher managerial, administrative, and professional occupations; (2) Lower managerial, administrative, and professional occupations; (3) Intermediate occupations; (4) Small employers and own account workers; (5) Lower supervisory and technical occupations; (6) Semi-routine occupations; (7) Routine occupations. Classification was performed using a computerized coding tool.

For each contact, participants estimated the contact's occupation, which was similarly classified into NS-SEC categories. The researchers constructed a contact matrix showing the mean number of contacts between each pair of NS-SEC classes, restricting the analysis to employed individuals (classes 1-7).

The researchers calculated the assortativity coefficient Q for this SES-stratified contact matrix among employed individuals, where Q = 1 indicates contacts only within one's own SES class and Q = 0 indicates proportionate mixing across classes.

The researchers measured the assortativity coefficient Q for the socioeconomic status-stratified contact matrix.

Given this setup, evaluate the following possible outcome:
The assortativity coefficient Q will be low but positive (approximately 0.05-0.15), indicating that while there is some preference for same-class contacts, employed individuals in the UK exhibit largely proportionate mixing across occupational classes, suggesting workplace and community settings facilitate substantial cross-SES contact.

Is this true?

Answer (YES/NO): NO